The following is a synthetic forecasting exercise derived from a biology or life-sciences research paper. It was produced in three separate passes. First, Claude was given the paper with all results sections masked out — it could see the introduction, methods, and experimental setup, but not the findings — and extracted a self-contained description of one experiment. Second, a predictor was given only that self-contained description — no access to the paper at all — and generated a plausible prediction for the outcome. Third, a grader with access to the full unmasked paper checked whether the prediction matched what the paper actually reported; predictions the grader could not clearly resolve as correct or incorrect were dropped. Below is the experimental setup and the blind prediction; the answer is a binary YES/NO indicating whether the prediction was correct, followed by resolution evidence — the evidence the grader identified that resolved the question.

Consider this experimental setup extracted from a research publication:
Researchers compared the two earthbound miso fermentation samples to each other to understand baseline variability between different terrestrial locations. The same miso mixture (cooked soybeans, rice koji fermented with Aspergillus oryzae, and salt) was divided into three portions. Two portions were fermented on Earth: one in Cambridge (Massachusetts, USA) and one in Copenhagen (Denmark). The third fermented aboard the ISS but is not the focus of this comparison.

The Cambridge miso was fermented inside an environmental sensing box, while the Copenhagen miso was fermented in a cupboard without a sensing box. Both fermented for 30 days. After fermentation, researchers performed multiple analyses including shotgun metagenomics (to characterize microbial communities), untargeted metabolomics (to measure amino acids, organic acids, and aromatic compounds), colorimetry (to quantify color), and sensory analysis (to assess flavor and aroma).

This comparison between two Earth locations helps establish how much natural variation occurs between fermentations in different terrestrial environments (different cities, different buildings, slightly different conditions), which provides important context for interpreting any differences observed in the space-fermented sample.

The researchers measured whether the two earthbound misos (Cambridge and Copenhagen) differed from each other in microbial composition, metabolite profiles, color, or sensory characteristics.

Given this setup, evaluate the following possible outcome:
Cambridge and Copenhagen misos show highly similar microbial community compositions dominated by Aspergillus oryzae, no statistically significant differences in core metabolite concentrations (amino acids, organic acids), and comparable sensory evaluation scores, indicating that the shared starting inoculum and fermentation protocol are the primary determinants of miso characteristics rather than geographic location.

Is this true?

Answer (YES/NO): NO